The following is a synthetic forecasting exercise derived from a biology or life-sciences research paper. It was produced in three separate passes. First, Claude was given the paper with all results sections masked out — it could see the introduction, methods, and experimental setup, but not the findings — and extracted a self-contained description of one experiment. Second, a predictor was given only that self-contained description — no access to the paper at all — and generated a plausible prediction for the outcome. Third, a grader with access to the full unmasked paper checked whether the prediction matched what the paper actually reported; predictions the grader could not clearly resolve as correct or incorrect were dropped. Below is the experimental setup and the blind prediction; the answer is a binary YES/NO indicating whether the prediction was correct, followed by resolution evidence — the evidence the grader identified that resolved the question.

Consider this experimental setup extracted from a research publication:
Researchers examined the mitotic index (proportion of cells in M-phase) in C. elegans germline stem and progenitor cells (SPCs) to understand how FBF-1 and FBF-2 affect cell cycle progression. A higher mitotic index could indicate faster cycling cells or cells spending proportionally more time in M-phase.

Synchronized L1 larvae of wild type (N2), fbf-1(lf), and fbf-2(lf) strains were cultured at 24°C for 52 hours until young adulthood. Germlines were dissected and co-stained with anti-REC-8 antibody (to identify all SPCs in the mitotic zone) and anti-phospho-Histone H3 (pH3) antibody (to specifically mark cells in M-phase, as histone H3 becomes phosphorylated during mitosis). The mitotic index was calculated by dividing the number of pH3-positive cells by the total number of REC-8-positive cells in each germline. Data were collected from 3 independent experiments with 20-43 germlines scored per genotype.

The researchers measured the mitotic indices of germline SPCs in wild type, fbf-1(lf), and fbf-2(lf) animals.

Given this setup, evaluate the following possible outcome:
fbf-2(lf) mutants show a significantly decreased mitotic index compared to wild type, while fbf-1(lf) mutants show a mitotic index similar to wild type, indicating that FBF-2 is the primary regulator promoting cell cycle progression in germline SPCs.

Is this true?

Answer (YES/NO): NO